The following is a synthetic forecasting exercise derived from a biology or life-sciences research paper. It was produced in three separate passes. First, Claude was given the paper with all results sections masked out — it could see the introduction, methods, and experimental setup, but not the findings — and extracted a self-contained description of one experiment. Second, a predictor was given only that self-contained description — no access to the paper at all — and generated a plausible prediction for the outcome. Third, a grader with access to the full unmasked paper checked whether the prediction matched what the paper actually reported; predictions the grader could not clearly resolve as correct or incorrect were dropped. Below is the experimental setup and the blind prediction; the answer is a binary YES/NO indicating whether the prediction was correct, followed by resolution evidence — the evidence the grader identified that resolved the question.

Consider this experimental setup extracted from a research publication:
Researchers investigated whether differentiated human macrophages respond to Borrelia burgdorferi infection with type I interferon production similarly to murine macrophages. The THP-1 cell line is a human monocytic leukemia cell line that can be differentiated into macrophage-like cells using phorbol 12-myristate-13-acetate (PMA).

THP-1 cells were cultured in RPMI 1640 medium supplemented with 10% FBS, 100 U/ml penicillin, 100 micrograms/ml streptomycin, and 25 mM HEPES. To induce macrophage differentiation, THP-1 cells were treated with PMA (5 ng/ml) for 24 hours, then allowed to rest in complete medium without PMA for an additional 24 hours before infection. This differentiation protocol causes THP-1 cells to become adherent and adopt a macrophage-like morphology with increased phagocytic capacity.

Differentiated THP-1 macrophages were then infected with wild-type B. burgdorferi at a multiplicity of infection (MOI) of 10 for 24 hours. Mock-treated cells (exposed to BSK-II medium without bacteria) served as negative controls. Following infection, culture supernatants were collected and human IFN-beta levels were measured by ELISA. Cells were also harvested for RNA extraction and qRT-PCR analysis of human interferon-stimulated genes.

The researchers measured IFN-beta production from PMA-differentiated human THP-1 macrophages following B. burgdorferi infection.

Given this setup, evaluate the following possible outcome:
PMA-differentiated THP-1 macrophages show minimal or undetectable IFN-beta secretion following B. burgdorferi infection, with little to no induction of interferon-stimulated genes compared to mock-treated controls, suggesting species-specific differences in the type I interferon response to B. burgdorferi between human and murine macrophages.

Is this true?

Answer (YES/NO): NO